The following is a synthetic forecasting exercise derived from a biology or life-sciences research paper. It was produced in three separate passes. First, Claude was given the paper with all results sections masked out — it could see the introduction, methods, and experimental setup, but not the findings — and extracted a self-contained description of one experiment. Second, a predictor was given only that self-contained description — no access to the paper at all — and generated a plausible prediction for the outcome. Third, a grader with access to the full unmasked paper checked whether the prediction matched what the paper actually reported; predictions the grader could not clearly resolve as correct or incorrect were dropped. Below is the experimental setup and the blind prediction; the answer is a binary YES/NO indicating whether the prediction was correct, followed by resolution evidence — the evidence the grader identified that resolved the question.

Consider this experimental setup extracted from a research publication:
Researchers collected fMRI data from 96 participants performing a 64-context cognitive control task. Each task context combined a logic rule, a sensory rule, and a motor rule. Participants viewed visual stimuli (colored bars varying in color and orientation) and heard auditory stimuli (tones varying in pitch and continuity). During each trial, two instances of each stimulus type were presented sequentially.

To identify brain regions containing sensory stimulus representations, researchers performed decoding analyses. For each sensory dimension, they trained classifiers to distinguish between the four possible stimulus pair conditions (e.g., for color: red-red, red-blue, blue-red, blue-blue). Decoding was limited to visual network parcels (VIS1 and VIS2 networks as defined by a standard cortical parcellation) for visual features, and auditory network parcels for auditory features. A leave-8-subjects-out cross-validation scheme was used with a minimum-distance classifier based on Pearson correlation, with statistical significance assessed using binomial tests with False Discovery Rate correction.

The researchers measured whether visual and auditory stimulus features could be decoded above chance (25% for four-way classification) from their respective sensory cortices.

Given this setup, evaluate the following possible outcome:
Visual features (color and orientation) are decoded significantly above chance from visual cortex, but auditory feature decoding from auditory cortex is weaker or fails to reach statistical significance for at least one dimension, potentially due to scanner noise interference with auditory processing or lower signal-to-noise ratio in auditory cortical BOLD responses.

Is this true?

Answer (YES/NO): NO